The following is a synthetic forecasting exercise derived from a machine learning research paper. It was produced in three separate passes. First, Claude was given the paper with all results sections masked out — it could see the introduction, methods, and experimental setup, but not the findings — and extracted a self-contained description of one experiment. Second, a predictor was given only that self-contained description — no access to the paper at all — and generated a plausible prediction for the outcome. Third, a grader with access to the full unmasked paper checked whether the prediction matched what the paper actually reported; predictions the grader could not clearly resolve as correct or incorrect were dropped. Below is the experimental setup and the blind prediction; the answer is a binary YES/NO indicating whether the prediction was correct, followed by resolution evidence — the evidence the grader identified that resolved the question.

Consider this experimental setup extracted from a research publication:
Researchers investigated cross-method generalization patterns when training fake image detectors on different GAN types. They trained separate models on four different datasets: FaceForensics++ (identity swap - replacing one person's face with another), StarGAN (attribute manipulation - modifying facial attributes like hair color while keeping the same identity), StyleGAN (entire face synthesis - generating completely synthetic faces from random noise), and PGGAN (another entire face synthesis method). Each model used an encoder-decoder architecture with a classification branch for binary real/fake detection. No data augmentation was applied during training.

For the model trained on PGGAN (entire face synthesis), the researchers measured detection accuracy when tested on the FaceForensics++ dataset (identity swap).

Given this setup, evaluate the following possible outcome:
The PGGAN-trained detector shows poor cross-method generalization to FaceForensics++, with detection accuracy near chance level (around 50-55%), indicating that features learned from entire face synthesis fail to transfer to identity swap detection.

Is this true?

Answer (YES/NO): NO